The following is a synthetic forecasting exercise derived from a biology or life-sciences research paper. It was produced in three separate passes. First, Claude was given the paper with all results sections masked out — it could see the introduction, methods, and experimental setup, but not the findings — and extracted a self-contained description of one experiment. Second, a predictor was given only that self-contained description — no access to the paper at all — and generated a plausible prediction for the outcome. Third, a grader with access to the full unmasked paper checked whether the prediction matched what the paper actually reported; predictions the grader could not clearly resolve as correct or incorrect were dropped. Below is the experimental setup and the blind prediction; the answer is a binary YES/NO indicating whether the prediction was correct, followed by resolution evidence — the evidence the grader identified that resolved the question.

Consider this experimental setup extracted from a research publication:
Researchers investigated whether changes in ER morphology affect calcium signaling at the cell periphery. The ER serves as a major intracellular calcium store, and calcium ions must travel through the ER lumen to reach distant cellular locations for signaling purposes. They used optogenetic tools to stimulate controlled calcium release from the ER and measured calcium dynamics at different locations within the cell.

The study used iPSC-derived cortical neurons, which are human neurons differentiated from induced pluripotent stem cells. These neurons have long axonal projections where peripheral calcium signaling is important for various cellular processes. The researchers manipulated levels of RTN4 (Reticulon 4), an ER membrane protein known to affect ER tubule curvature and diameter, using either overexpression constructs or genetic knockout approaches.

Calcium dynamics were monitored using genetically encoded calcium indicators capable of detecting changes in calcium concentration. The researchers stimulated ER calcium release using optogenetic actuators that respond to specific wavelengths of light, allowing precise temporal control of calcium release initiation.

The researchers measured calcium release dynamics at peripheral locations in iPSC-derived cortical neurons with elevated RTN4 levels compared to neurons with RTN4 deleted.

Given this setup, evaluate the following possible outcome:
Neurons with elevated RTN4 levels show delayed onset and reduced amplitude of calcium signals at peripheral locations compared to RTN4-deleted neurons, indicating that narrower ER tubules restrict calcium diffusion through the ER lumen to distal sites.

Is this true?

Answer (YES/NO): YES